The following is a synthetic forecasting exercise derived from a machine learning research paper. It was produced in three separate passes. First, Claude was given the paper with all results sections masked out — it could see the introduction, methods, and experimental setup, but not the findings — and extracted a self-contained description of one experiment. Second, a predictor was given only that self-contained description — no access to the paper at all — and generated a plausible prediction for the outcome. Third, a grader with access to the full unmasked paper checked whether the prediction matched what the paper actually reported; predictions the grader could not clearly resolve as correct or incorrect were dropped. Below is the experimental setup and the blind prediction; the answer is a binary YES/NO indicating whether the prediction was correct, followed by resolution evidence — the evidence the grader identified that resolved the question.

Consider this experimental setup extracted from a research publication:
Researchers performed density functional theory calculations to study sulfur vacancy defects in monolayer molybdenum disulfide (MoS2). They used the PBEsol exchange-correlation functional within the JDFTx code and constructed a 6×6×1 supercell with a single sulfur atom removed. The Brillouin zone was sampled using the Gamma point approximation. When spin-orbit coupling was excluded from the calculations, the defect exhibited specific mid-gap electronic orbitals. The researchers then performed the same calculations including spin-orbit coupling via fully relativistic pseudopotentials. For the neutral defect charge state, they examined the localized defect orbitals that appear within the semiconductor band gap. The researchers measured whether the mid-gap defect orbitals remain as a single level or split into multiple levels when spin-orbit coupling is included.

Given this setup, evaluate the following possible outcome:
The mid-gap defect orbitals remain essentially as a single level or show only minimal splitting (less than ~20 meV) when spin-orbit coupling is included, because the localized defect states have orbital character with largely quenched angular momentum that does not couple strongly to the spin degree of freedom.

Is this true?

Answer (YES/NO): NO